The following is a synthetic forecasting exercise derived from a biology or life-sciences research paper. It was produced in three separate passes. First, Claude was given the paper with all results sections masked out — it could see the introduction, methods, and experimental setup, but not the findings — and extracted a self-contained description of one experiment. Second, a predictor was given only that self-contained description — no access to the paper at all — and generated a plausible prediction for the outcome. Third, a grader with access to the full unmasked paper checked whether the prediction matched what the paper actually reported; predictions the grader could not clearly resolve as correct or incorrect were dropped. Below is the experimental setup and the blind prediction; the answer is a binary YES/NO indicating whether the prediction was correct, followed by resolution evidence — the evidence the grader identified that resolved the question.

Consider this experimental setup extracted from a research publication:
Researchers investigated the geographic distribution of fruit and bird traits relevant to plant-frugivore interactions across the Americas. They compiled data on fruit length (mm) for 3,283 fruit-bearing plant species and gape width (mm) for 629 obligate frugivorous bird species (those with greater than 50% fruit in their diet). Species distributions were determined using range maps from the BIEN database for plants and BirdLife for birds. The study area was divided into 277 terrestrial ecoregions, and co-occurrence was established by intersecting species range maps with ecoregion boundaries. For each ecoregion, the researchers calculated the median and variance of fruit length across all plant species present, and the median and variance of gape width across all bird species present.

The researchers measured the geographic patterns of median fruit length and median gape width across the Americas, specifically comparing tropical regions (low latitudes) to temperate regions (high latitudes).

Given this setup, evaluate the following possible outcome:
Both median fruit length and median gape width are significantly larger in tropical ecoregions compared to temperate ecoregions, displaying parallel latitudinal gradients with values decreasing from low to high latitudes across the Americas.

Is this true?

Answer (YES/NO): YES